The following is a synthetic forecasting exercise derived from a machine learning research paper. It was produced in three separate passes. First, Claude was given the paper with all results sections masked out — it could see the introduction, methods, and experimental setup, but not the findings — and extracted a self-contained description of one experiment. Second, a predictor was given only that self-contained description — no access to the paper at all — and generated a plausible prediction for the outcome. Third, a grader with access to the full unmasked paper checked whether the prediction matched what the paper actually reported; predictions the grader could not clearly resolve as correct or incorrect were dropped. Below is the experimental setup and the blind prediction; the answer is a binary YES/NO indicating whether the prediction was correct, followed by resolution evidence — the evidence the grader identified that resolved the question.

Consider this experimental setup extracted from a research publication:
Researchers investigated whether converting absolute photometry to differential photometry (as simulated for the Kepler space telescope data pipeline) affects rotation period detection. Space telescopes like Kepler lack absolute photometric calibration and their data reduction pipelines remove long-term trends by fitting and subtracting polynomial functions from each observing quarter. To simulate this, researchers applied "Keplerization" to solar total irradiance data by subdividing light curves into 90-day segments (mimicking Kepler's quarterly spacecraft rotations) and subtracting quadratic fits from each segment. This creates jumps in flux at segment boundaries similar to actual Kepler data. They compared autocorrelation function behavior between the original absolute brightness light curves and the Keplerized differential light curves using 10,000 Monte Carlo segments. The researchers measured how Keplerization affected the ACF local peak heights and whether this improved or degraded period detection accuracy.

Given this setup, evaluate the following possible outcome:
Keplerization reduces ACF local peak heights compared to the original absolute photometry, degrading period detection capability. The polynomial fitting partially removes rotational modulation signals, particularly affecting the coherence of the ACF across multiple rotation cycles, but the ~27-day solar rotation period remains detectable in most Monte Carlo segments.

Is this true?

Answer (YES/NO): NO